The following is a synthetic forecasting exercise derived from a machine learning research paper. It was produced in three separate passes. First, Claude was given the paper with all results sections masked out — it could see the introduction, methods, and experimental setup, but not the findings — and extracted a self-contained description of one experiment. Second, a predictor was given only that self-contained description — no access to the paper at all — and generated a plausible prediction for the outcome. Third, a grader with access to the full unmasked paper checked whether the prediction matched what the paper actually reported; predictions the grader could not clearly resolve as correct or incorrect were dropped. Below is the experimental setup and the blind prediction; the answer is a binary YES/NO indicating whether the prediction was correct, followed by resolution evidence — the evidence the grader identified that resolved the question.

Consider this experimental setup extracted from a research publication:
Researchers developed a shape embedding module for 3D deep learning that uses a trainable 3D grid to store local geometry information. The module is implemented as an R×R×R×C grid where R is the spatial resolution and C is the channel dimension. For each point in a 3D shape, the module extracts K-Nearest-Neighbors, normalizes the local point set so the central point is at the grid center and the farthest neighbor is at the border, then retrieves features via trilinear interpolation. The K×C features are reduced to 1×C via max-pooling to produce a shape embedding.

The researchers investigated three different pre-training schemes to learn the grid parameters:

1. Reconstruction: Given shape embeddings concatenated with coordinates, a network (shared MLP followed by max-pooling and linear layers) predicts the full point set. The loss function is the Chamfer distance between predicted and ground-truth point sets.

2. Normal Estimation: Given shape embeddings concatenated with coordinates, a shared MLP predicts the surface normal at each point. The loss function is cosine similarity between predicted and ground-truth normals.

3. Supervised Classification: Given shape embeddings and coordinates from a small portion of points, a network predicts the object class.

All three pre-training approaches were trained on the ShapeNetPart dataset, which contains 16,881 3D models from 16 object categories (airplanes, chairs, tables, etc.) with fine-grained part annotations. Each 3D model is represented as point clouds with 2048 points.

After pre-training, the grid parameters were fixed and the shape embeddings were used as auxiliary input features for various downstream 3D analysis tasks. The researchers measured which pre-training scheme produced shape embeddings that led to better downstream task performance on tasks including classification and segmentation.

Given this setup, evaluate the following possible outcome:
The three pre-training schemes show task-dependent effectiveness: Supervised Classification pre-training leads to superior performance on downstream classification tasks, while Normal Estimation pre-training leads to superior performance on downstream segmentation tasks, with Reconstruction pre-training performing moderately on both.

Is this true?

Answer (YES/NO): NO